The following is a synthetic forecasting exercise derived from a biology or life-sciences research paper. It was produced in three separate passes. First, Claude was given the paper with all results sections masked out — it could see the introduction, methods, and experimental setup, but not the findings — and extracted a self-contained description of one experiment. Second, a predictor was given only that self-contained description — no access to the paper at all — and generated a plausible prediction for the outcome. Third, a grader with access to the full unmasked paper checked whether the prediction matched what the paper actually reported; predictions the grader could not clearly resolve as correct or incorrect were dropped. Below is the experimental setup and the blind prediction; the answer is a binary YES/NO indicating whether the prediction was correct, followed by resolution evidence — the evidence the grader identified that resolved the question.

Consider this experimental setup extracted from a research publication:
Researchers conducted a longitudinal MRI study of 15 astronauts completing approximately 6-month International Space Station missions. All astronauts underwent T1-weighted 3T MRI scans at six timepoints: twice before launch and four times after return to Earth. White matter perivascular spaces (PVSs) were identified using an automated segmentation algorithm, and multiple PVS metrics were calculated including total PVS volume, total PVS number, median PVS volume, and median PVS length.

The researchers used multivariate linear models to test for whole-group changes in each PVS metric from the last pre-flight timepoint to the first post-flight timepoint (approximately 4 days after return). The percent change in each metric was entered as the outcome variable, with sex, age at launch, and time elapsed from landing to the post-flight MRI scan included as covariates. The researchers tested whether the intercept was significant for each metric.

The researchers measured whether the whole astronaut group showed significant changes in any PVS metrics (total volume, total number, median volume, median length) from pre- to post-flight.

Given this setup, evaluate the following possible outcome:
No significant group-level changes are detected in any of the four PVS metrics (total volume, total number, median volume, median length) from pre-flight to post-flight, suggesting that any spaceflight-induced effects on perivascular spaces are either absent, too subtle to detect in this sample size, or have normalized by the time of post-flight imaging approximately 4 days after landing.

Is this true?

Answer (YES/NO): YES